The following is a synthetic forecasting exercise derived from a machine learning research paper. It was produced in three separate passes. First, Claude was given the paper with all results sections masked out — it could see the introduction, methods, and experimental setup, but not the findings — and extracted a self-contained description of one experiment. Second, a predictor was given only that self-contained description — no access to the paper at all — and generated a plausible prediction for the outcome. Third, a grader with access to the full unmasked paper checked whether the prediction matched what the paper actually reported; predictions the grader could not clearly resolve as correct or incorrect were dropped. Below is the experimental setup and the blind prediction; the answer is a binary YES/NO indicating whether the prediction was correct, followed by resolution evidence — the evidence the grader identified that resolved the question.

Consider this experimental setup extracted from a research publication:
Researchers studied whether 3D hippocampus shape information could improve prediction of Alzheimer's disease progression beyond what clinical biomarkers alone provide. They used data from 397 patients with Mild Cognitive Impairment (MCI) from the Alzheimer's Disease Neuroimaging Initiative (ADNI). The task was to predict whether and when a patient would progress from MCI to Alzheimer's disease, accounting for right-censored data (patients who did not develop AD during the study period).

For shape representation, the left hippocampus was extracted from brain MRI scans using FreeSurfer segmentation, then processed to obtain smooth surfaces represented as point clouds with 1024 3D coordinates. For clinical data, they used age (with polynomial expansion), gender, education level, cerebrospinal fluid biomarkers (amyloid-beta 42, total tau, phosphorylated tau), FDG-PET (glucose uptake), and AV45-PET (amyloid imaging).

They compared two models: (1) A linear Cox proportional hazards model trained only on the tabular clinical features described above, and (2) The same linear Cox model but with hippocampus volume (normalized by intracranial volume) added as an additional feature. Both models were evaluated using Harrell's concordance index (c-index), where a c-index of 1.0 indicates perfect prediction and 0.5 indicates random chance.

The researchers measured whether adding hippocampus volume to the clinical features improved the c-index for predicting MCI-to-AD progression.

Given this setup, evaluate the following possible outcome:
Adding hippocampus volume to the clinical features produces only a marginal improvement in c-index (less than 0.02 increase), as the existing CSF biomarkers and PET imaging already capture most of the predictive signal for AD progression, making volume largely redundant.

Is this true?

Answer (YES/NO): NO